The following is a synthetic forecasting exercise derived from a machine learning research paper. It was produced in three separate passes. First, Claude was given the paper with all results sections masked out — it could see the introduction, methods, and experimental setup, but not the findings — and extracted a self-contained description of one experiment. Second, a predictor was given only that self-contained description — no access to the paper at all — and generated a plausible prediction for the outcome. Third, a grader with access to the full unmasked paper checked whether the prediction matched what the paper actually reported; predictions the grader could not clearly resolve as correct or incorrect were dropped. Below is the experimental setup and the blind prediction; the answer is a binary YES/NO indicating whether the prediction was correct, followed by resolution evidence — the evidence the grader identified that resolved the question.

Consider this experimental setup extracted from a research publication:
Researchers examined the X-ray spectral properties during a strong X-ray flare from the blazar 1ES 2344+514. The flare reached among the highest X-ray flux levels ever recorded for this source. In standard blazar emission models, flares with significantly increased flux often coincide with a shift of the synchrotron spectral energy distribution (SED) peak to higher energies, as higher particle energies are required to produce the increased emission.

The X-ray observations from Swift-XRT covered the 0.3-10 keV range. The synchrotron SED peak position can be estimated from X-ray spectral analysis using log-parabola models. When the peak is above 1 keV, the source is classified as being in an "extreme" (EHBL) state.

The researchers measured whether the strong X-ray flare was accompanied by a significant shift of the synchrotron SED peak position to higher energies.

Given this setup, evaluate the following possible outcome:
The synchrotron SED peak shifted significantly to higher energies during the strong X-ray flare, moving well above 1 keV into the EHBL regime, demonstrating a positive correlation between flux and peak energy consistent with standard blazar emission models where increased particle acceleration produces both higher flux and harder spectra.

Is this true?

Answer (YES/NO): NO